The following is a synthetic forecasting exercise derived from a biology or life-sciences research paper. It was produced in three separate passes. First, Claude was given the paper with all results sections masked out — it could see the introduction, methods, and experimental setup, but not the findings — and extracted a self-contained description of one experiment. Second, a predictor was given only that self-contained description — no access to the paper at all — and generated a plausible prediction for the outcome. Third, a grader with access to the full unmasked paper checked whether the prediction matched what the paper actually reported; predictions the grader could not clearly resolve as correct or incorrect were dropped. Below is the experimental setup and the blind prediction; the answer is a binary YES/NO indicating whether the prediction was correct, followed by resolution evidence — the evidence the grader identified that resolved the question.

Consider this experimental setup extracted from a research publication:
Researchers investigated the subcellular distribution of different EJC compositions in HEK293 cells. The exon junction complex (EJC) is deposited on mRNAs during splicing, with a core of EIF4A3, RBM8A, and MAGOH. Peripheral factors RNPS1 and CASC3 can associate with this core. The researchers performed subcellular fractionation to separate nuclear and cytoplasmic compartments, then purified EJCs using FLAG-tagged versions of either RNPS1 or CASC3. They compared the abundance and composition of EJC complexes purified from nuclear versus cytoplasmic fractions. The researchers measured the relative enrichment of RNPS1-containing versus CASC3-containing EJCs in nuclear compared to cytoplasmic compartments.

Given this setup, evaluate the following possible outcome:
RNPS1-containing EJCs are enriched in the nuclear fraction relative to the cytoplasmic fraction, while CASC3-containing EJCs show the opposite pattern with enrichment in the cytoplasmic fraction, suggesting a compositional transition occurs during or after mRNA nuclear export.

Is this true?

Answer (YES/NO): YES